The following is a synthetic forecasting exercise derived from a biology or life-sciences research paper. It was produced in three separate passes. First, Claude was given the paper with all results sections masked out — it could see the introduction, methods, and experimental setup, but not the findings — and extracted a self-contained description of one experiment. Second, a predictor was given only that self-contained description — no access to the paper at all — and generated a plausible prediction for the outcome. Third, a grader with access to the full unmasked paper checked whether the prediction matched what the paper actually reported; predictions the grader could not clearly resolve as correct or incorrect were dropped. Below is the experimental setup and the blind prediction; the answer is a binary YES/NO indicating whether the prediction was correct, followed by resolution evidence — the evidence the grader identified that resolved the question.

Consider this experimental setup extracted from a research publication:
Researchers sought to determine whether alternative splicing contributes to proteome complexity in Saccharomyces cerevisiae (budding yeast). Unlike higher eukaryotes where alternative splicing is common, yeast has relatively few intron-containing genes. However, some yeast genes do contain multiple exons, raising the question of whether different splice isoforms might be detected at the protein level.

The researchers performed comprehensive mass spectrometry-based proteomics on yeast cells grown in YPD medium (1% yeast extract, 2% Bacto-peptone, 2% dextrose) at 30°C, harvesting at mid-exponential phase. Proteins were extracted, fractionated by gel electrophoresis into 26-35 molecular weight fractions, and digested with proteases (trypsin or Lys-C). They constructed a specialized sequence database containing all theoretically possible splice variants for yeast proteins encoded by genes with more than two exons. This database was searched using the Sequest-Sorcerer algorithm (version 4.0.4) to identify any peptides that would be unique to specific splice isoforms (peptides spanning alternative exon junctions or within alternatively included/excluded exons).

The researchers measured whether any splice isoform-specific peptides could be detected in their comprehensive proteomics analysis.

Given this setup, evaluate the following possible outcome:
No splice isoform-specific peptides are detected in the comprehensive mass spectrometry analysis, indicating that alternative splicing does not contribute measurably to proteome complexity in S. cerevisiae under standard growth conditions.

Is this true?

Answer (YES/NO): YES